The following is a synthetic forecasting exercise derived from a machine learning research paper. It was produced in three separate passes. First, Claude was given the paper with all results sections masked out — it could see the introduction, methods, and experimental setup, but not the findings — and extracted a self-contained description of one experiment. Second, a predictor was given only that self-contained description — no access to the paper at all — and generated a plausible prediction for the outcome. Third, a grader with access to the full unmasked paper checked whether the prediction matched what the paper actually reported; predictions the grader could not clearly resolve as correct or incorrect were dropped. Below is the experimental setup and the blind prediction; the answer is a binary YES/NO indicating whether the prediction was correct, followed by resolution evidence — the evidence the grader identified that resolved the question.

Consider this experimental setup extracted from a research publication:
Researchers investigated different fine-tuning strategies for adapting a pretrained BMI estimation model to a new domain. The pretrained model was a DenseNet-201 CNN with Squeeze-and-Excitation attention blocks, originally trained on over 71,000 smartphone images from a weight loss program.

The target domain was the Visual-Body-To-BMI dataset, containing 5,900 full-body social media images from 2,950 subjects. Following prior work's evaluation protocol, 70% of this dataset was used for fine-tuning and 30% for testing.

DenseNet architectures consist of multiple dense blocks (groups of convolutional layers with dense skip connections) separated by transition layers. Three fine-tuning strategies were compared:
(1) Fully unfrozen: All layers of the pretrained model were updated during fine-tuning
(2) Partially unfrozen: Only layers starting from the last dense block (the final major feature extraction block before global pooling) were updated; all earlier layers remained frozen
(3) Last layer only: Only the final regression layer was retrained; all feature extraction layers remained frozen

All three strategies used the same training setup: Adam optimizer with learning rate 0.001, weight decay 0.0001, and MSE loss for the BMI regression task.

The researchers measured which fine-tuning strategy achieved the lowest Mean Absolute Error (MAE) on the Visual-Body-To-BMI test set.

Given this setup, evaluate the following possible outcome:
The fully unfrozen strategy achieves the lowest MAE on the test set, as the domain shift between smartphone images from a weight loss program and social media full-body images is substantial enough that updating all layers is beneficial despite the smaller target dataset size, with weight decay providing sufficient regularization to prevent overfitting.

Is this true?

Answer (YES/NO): YES